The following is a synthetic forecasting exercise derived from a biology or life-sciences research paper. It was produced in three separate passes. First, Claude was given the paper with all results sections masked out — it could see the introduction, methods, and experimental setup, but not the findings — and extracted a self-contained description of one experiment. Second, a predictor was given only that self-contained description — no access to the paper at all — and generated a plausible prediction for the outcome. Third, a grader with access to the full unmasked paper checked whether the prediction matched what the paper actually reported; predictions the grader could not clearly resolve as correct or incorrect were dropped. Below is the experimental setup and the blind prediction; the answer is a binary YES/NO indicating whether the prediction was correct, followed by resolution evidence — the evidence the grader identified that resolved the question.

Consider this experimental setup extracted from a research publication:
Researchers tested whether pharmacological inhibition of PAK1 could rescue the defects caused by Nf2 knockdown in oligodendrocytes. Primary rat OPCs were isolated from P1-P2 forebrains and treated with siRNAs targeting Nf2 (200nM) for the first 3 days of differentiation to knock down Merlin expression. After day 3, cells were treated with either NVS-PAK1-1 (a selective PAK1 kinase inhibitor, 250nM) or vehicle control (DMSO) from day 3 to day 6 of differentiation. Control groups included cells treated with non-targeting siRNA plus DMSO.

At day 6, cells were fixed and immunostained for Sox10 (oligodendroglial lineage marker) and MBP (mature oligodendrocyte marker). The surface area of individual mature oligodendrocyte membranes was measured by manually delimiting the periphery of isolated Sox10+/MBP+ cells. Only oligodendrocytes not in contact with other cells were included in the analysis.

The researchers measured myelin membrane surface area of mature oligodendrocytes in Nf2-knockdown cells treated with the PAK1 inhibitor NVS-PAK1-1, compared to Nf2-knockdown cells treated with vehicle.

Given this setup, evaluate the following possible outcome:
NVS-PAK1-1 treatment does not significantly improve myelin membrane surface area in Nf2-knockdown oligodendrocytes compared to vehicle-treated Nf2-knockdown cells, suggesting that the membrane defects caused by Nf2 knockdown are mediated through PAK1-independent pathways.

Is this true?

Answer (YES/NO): NO